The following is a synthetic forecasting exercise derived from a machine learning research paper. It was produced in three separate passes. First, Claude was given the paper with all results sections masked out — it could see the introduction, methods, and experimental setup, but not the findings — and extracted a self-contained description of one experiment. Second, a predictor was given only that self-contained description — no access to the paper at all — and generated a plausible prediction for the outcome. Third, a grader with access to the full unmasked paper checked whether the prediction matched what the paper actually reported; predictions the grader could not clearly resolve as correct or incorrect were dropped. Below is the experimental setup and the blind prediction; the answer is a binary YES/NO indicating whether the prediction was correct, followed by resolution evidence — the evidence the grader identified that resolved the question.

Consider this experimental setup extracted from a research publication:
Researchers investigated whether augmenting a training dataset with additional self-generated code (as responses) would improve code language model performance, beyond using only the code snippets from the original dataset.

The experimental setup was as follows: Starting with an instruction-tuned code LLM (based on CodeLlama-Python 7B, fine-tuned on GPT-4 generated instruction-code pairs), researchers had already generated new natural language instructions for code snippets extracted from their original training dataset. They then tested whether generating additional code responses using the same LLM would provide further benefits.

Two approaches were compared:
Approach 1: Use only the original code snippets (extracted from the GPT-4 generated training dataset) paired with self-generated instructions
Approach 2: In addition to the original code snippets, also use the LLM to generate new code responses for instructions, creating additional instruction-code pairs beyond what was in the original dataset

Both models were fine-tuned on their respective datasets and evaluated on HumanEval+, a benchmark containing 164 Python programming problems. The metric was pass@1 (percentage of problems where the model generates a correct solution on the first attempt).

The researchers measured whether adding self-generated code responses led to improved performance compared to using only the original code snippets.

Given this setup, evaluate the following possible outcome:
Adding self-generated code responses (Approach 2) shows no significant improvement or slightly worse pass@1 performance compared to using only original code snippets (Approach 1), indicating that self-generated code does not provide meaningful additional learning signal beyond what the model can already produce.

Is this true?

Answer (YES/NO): YES